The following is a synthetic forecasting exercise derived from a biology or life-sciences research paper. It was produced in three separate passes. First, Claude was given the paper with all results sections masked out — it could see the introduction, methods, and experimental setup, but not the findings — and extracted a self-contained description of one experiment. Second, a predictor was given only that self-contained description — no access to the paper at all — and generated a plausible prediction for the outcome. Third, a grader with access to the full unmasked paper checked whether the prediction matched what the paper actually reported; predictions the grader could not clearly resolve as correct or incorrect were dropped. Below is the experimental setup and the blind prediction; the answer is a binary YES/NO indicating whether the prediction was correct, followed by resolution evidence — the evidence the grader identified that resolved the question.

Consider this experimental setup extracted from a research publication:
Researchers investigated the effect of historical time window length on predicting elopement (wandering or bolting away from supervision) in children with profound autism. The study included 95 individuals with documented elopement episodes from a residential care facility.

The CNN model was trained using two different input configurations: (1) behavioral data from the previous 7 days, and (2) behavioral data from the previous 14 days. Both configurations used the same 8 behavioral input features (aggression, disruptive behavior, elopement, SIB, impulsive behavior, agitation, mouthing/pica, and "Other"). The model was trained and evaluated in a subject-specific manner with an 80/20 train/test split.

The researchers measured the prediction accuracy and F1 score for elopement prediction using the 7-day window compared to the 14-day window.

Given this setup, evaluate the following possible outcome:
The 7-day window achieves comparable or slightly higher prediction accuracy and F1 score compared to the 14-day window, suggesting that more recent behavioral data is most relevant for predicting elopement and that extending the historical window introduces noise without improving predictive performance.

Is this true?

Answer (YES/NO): NO